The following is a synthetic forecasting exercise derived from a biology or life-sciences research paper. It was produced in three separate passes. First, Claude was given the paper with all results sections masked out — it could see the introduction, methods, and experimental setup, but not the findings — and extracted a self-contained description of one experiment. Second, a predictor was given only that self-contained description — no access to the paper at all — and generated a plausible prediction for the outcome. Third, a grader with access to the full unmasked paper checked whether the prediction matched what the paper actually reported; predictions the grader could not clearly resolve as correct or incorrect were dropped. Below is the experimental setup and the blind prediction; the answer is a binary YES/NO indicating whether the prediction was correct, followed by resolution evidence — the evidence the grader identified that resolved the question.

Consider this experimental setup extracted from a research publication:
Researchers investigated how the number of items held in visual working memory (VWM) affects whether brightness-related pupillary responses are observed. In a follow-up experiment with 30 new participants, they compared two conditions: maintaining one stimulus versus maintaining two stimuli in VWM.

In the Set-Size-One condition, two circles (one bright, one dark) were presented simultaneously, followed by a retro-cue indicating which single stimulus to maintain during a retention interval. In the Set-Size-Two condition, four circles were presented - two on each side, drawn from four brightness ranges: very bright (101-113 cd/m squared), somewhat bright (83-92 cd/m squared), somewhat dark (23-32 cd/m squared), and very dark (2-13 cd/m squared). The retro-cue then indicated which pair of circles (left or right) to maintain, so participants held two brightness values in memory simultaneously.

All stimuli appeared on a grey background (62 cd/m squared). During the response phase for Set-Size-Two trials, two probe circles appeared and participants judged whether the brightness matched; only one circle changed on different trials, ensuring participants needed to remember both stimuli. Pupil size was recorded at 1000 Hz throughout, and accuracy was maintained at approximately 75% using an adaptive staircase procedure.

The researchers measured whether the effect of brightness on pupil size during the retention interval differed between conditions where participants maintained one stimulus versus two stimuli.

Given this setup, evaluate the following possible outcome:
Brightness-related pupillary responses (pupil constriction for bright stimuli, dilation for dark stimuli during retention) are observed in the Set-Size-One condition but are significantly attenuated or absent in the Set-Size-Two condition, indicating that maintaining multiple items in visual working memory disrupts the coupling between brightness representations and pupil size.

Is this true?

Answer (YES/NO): NO